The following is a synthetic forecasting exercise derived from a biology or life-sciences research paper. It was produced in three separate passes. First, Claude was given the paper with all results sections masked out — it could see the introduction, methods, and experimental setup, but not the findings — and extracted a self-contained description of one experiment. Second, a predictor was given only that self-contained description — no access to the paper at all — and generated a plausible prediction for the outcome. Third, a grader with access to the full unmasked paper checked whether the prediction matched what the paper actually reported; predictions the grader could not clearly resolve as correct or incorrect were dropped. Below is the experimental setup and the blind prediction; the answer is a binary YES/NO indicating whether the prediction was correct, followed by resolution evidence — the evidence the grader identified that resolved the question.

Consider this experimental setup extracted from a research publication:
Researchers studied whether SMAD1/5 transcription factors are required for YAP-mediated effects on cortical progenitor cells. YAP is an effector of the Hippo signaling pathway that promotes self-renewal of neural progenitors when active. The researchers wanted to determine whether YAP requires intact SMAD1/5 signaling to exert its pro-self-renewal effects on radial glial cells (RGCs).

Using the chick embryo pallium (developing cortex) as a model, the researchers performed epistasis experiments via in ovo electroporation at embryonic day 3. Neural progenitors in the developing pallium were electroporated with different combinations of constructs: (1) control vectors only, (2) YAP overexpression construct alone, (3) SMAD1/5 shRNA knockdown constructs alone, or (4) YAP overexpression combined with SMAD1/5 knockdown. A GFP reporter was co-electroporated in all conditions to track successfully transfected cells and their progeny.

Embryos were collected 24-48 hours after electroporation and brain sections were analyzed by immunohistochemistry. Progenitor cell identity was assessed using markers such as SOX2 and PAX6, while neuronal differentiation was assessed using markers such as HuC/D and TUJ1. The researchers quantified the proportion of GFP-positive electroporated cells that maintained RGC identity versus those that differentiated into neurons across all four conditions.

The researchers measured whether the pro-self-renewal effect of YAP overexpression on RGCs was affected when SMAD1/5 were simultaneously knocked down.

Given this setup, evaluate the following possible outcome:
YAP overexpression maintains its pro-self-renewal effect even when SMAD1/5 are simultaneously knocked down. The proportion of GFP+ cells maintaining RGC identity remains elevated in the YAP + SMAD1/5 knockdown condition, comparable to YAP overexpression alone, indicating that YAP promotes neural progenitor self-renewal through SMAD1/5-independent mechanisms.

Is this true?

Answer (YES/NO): YES